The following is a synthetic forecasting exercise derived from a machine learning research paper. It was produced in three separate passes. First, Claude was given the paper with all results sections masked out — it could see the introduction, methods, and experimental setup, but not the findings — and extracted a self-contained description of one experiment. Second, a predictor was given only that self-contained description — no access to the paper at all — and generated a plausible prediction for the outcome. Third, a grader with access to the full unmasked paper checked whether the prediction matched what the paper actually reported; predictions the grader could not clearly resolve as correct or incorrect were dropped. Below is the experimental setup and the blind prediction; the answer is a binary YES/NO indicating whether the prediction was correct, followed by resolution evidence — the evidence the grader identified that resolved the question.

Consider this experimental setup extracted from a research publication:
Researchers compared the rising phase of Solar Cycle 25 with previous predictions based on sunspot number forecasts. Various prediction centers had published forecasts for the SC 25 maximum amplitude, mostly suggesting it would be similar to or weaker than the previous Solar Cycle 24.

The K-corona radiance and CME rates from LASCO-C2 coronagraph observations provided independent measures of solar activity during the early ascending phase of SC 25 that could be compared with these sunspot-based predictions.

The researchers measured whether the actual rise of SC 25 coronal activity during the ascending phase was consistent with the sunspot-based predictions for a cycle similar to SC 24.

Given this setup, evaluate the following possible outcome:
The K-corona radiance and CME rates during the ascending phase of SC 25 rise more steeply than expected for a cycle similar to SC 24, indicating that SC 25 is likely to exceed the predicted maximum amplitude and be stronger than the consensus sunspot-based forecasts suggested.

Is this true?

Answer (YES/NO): YES